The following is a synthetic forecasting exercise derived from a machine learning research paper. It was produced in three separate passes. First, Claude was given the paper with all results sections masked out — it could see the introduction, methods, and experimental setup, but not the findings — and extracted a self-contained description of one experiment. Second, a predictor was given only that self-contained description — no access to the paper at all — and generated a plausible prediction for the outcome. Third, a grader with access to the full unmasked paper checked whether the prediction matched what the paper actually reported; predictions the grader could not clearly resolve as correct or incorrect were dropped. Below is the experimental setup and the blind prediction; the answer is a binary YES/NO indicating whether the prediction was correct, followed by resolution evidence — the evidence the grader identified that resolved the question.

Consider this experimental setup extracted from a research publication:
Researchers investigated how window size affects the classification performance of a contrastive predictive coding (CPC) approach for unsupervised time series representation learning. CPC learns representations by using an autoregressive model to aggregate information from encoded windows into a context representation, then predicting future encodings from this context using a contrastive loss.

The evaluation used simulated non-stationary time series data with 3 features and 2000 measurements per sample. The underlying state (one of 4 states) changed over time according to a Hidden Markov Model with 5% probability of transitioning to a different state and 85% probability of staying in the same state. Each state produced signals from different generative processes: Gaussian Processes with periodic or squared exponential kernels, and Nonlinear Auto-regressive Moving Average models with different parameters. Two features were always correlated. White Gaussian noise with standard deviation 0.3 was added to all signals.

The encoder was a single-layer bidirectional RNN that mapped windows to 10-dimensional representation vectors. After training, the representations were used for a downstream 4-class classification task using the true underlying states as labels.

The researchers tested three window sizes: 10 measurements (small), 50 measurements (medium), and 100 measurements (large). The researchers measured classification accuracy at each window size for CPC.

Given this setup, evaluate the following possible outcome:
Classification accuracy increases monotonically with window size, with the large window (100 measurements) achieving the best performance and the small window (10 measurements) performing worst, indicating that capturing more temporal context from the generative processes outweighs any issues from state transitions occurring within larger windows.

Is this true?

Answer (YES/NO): NO